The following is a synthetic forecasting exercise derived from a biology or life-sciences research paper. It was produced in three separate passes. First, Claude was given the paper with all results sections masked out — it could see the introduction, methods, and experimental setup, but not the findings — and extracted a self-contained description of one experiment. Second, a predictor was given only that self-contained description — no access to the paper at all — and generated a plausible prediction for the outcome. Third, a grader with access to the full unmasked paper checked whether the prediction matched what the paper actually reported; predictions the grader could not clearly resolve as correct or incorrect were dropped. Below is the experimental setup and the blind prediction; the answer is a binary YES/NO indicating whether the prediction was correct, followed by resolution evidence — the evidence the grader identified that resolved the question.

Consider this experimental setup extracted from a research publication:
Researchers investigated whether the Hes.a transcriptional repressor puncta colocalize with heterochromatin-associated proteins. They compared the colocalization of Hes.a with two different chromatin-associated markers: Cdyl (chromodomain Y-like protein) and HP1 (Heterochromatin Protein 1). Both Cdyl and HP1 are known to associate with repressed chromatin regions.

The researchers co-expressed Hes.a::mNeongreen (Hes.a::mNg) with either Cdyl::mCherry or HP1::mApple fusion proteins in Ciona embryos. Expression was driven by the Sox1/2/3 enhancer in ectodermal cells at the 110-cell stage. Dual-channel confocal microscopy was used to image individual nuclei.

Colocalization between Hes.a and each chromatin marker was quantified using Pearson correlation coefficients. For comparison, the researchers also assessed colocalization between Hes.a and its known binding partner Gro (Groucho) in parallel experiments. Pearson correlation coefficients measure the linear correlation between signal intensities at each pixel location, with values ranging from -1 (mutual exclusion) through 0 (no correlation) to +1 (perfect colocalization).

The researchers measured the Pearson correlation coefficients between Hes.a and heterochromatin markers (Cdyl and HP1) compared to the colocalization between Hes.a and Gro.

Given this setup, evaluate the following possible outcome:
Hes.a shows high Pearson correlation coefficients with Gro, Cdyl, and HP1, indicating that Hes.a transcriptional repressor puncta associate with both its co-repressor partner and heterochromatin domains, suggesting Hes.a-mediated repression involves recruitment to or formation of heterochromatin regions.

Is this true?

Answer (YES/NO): NO